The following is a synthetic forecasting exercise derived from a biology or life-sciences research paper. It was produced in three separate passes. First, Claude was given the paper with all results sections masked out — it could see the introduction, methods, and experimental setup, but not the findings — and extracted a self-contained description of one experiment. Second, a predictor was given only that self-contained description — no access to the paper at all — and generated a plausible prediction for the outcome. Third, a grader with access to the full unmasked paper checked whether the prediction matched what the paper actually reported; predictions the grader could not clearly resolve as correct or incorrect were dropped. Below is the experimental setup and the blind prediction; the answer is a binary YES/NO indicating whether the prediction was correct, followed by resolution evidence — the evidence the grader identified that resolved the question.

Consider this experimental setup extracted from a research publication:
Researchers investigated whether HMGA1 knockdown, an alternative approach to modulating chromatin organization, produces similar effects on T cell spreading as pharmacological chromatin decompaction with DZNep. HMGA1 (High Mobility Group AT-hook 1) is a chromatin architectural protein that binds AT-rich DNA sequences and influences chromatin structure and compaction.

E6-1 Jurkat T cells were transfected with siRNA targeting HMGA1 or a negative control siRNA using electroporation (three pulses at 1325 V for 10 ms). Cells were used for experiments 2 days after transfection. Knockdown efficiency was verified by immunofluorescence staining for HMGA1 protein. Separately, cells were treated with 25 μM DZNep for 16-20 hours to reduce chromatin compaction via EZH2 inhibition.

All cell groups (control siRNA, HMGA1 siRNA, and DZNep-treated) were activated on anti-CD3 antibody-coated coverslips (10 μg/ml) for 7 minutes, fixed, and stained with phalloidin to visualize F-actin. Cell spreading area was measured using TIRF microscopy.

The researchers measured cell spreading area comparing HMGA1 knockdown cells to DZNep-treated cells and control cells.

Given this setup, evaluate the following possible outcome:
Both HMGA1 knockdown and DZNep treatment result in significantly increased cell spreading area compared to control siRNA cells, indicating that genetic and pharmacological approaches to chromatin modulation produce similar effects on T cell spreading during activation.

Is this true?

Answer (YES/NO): NO